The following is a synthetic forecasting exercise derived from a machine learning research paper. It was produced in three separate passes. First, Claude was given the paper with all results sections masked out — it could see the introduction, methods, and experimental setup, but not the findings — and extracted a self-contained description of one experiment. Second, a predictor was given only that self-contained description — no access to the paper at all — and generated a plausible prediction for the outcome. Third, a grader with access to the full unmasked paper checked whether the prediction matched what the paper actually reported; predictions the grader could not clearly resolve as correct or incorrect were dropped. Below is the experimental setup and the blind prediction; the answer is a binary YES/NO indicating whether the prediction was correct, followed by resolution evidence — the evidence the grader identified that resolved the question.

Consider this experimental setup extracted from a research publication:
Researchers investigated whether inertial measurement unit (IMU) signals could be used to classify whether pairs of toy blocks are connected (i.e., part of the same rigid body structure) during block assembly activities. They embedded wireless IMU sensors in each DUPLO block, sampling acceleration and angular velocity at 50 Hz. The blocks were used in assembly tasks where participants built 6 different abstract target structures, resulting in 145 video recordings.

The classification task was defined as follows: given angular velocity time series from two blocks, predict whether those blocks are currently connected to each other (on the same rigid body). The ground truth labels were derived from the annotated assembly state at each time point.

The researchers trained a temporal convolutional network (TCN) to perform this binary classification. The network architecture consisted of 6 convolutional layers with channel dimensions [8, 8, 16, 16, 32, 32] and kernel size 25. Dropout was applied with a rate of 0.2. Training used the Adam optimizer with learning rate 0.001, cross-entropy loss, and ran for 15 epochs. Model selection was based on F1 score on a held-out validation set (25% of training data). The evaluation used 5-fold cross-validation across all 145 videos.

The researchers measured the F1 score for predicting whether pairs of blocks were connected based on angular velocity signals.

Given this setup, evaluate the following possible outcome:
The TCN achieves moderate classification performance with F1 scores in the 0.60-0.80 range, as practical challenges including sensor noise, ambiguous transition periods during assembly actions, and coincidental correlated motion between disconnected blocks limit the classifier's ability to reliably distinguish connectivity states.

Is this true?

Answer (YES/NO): NO